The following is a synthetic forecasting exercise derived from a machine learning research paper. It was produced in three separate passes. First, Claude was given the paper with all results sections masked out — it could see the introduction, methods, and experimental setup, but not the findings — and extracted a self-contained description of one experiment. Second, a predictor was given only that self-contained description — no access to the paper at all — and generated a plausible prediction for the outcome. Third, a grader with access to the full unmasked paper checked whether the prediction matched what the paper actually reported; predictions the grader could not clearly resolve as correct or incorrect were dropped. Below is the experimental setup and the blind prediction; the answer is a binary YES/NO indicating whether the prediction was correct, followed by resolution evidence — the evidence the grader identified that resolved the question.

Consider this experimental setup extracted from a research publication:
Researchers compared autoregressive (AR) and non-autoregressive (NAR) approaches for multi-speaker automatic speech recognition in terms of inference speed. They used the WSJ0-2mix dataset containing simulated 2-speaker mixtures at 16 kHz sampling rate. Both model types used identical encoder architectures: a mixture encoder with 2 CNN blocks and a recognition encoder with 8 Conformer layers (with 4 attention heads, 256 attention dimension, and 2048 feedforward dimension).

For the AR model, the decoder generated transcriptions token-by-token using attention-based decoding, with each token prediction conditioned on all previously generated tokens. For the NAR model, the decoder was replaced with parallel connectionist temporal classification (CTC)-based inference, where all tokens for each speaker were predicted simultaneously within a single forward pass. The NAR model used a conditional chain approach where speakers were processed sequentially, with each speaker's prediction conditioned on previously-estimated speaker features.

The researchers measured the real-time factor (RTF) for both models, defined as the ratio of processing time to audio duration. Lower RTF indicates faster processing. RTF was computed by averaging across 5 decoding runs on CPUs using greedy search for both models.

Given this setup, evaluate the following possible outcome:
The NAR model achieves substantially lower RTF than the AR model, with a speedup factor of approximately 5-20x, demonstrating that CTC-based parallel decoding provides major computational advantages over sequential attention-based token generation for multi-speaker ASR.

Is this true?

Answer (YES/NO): YES